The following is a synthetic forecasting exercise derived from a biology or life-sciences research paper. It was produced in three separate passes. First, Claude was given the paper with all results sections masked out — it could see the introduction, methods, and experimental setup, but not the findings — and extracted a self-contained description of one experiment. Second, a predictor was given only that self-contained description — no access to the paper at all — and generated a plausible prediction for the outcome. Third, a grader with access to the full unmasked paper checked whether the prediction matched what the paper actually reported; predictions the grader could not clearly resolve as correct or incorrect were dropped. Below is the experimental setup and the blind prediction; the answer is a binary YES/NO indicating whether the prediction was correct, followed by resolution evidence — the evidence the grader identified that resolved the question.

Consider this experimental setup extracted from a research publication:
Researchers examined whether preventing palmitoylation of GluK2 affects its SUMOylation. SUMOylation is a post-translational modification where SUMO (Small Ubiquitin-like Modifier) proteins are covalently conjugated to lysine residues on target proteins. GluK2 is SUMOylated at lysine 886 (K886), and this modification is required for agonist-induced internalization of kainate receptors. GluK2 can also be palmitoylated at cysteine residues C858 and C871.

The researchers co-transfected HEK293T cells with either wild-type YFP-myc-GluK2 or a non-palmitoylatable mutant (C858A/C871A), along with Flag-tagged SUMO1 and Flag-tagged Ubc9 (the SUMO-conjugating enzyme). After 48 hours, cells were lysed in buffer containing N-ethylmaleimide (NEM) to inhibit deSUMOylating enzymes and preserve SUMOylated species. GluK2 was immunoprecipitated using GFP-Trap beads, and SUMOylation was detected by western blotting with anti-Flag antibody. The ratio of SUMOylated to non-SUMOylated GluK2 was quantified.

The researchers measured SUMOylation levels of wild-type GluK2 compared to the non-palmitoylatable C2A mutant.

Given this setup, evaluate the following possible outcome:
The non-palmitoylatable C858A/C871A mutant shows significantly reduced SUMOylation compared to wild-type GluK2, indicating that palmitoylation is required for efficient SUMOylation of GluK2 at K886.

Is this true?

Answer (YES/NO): NO